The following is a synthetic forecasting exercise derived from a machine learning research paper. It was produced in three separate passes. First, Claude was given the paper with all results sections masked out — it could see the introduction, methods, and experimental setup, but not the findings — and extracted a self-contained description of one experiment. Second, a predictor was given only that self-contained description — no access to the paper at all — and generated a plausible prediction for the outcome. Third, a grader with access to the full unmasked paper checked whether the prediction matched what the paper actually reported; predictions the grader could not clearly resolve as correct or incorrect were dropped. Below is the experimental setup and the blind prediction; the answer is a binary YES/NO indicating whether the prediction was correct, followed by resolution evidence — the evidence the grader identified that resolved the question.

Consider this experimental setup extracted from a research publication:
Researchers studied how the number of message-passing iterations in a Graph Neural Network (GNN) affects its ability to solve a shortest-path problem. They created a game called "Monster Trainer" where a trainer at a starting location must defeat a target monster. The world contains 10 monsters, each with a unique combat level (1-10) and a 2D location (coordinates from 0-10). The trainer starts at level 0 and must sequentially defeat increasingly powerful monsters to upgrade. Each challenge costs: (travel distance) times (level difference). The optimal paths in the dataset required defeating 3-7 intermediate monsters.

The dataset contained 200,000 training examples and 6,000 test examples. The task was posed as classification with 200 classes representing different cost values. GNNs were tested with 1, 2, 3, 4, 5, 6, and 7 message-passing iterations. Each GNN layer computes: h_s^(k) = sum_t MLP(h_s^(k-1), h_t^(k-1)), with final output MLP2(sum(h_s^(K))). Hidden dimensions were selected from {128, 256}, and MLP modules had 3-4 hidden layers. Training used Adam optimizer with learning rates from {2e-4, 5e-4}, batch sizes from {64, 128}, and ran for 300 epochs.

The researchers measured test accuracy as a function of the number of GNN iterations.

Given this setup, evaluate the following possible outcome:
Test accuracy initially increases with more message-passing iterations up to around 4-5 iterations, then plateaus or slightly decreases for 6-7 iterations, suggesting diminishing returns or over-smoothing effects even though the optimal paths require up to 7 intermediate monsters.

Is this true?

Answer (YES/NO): NO